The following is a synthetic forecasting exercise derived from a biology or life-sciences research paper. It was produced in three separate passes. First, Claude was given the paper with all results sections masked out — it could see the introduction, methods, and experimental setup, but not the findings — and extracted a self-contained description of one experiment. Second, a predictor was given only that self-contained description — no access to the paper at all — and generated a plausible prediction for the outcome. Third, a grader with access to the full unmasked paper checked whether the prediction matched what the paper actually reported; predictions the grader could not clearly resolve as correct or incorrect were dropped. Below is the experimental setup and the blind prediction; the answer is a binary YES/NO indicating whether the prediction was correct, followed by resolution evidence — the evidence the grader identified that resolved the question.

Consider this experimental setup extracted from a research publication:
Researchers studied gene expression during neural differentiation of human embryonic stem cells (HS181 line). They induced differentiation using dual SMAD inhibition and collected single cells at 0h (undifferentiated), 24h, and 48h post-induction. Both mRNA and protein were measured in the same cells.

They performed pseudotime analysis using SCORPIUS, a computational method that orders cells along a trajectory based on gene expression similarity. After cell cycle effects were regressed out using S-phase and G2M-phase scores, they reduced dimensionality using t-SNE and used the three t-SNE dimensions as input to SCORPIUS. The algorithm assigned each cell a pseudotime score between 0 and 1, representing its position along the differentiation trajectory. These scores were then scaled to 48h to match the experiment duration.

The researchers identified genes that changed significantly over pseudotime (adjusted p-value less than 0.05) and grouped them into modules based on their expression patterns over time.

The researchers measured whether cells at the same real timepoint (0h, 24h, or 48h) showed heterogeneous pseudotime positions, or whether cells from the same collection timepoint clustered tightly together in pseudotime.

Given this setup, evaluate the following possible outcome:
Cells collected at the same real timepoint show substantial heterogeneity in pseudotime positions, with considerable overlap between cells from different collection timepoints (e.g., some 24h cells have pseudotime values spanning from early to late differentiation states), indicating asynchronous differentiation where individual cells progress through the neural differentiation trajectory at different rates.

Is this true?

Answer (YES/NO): NO